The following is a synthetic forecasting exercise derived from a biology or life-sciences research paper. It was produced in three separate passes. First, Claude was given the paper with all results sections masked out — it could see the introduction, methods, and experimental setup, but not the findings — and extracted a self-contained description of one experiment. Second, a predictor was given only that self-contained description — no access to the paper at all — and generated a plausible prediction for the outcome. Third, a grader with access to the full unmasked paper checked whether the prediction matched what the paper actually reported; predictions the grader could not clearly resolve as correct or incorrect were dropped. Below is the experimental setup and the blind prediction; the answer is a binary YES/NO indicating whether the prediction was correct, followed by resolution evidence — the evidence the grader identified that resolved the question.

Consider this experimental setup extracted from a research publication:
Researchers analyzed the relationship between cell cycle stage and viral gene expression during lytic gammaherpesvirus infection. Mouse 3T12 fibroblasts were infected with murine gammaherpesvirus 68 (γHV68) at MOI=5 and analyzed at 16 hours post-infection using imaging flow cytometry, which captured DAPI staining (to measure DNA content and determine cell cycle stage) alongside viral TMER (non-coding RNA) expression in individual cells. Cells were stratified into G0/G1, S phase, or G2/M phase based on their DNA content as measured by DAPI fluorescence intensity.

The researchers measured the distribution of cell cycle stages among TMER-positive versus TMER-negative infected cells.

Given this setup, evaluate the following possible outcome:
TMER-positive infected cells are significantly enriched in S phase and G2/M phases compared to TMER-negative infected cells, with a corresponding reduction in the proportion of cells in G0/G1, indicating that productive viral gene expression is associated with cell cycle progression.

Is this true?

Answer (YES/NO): NO